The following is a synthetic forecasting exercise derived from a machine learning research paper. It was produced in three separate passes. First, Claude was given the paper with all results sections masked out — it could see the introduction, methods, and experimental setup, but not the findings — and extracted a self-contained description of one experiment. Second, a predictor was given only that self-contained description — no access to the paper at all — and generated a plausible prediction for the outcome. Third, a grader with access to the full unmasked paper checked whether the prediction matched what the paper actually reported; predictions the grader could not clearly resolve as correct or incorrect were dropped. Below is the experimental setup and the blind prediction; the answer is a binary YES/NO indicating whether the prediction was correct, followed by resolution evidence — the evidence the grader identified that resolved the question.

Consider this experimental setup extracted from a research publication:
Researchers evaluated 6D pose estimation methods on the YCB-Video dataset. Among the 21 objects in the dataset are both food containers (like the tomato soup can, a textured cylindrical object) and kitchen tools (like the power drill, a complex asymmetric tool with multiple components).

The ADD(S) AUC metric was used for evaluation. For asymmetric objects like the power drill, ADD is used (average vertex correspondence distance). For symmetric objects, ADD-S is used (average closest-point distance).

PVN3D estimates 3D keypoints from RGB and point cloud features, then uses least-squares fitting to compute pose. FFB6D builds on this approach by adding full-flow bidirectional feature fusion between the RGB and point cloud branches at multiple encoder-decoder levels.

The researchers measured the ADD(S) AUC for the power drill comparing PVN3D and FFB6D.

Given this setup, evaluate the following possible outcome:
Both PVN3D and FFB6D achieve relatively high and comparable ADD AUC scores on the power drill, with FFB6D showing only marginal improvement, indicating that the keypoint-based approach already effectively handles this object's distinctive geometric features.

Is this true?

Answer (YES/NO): YES